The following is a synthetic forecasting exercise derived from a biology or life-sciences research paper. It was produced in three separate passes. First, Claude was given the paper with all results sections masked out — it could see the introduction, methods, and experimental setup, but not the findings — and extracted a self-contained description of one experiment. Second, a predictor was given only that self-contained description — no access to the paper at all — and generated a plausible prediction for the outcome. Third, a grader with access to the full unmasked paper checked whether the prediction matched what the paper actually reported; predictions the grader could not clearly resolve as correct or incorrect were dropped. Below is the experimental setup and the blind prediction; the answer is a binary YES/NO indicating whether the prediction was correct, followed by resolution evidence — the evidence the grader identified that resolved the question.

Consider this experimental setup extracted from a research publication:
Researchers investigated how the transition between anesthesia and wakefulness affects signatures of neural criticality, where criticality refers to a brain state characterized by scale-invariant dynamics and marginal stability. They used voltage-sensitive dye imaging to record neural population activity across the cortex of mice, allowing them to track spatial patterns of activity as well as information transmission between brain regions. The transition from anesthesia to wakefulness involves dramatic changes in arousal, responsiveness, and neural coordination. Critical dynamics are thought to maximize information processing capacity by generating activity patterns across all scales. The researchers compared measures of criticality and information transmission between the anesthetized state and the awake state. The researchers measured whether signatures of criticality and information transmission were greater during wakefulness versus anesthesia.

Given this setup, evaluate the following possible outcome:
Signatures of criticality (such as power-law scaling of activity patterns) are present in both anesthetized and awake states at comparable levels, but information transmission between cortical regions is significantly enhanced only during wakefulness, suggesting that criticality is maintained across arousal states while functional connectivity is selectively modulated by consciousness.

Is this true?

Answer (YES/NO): NO